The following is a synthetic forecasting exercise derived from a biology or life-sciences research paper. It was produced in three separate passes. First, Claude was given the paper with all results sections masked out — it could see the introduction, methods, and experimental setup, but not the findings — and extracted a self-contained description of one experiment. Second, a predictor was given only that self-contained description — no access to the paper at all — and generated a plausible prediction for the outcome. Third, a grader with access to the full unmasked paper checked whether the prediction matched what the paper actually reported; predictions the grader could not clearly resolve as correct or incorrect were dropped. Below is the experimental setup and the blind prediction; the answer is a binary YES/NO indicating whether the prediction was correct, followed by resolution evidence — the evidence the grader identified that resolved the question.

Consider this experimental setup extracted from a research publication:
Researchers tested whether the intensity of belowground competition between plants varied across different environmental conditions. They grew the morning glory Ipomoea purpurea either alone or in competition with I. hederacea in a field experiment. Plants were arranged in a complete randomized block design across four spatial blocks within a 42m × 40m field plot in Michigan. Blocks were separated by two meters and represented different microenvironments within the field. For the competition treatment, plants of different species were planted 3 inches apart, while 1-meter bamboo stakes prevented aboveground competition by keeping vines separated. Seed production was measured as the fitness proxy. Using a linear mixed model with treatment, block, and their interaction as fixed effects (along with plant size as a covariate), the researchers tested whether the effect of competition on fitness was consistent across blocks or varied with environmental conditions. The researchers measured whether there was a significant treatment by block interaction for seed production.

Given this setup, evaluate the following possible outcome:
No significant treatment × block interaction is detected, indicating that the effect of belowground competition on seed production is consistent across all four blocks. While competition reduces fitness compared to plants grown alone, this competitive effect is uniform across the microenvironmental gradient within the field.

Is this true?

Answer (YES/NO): NO